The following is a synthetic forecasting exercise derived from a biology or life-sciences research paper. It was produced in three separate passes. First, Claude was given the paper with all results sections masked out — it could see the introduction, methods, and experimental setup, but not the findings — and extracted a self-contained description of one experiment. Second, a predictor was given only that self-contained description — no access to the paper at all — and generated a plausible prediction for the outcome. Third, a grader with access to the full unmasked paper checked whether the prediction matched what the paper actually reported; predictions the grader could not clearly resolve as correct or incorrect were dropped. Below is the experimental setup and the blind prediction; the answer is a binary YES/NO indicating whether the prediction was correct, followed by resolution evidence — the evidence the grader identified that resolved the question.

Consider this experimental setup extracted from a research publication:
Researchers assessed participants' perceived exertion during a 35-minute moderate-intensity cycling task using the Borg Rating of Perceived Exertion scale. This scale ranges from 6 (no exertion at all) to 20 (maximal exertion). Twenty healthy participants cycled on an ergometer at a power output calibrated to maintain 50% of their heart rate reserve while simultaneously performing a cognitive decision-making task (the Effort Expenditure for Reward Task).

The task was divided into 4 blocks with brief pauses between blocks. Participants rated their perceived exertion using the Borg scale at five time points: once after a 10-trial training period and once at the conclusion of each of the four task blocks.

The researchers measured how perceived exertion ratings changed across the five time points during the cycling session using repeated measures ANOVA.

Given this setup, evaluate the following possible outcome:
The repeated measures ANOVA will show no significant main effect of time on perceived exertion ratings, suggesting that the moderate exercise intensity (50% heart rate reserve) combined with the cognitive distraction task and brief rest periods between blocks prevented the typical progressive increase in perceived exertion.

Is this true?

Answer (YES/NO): NO